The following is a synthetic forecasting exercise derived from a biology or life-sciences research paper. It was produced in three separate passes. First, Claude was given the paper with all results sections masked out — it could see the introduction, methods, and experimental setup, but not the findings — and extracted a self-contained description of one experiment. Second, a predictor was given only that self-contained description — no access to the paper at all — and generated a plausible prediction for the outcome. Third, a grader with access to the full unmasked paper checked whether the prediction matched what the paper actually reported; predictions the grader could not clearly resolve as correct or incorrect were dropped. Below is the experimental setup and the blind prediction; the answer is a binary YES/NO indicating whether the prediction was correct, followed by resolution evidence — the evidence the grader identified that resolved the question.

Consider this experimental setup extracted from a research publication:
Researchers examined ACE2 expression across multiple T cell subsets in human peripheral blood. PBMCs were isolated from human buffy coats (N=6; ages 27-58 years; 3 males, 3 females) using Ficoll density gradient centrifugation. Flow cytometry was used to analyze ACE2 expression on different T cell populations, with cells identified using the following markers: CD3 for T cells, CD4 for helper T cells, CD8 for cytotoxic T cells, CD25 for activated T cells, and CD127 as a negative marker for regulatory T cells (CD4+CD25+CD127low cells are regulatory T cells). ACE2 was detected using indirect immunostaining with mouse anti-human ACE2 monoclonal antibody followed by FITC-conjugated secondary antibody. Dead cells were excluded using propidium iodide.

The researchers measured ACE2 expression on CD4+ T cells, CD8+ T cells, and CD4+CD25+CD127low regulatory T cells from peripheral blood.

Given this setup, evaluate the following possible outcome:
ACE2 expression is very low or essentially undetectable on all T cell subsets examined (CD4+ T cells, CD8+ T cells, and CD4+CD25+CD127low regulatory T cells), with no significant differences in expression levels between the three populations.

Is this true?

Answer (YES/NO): YES